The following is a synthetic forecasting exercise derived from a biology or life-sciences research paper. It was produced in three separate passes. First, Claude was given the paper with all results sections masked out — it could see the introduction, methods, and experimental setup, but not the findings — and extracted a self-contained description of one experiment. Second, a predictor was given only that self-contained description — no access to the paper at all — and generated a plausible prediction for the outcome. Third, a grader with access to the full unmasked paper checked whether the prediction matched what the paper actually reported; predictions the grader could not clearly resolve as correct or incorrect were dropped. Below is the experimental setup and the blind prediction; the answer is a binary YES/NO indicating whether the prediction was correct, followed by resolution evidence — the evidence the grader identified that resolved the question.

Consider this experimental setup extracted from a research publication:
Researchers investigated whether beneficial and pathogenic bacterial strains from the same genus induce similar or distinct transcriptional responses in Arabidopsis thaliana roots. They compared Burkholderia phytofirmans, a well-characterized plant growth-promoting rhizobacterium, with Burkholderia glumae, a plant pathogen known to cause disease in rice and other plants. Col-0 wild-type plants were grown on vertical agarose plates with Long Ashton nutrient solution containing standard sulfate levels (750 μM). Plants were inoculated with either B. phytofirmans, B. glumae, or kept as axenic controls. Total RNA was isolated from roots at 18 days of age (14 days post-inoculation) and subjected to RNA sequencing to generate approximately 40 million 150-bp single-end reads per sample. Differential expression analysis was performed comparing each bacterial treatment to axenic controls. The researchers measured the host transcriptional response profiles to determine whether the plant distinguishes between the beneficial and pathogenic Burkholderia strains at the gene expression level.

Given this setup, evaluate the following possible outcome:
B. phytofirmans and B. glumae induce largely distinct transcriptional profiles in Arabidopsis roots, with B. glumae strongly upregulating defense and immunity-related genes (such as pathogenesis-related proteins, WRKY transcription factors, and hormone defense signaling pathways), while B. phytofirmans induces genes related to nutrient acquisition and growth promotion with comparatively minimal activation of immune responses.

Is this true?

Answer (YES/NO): NO